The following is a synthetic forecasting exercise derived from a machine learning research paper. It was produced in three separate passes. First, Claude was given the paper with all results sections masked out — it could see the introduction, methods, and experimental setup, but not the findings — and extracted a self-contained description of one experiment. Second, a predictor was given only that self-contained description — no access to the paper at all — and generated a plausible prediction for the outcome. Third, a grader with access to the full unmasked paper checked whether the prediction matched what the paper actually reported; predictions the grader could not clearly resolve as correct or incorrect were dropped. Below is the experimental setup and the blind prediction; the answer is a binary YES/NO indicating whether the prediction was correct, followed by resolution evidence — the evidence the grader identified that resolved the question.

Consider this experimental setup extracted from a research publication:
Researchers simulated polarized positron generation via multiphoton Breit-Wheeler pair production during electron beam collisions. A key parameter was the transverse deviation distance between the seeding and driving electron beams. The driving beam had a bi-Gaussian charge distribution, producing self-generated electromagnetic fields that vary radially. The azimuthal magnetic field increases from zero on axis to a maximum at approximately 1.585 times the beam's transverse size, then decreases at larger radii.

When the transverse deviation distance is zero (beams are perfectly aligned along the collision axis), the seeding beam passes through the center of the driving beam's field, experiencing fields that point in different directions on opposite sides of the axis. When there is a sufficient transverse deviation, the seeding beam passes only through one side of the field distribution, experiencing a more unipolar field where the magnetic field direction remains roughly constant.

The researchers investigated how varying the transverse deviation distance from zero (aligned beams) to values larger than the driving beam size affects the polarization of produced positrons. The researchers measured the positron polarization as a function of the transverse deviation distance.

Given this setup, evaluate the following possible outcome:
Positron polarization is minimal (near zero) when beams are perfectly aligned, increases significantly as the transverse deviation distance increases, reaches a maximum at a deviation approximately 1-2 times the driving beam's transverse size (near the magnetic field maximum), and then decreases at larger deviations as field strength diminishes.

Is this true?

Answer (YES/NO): NO